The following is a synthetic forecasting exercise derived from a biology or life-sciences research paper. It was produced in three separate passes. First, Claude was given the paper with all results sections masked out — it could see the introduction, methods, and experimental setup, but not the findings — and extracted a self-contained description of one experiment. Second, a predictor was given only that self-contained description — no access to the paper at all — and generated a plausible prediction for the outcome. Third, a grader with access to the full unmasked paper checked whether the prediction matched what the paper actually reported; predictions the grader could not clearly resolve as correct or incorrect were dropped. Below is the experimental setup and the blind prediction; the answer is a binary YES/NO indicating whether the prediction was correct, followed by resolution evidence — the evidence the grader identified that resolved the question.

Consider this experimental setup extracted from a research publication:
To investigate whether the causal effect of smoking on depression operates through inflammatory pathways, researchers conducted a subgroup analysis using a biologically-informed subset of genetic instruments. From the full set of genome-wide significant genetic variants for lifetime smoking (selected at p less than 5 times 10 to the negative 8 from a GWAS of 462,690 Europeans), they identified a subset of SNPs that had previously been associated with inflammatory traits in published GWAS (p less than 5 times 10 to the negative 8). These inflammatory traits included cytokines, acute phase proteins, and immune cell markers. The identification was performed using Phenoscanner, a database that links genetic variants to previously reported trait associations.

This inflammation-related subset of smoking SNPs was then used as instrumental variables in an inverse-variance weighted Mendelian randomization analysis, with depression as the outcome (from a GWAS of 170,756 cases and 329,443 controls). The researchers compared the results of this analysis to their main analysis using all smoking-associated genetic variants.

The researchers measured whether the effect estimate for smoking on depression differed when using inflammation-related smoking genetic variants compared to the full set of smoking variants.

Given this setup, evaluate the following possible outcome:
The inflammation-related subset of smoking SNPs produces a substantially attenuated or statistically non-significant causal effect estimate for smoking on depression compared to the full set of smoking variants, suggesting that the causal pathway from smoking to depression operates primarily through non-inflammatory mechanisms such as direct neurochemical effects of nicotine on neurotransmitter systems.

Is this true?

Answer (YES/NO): NO